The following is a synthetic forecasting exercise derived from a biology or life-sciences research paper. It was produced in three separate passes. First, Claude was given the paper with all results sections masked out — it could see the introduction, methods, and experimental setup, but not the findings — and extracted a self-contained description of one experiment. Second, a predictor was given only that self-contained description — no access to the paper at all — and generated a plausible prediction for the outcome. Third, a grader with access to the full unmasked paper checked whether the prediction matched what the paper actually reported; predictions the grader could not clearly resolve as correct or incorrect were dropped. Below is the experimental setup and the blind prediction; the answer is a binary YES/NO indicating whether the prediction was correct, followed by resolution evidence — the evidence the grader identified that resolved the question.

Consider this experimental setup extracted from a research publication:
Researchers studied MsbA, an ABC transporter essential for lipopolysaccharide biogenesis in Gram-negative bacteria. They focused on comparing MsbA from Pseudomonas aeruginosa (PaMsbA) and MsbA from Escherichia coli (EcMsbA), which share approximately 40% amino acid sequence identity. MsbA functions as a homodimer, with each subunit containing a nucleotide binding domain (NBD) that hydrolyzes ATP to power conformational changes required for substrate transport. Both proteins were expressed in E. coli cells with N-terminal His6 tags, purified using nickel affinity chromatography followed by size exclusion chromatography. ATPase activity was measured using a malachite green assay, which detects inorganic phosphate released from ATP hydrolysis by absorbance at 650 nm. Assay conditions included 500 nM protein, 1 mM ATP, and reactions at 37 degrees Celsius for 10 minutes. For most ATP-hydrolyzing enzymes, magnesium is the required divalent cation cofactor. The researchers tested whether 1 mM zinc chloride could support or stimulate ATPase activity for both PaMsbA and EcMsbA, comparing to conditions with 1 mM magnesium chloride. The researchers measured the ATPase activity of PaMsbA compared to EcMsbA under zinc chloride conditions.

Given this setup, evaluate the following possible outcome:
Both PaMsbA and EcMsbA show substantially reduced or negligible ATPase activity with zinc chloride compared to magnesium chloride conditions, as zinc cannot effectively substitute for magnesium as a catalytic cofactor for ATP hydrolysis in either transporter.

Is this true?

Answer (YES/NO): NO